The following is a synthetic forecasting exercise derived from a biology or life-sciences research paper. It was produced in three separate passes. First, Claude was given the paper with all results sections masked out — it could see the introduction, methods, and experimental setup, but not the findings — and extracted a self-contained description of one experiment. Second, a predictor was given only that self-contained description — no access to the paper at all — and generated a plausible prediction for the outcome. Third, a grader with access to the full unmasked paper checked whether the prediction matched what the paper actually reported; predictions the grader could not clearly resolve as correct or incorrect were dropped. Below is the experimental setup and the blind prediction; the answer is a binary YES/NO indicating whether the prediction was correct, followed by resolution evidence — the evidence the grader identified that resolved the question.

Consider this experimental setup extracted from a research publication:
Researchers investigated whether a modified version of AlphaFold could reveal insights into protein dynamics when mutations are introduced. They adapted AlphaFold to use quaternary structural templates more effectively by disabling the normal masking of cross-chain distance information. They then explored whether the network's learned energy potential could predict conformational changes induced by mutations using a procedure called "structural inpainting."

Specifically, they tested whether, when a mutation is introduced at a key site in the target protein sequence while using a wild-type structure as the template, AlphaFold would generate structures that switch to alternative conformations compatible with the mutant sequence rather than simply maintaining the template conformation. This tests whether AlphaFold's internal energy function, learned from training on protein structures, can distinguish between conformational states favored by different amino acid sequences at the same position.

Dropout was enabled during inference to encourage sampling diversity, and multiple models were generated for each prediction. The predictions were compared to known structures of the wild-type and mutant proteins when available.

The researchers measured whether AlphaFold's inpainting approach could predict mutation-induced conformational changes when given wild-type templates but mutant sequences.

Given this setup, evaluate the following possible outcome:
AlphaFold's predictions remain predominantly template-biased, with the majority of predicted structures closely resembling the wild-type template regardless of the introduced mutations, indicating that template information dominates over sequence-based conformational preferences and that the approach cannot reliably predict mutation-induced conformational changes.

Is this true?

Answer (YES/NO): NO